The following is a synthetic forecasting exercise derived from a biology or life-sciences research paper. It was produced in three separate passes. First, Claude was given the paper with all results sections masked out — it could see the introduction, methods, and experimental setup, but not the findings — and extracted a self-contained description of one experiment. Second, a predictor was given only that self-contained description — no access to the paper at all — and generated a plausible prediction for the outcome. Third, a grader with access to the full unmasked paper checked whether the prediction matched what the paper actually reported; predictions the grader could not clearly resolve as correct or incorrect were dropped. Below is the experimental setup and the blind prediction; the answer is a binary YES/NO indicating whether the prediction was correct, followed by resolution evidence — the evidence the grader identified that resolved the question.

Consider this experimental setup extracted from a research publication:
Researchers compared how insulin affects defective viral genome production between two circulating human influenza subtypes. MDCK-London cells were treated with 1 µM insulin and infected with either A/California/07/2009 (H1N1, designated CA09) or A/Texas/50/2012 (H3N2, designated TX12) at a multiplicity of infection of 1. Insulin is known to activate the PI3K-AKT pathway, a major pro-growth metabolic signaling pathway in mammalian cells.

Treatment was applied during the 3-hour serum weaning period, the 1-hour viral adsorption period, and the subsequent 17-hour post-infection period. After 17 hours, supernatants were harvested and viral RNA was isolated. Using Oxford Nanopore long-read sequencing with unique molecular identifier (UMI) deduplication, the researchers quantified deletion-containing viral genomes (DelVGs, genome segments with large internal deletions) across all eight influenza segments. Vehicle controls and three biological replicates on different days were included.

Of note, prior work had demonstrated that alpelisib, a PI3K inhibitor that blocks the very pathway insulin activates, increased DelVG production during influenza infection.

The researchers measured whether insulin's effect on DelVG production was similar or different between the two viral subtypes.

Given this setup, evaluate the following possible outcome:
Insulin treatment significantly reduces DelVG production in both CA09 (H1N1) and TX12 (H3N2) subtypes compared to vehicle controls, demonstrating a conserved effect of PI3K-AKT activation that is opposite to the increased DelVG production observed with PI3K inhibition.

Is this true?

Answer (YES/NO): NO